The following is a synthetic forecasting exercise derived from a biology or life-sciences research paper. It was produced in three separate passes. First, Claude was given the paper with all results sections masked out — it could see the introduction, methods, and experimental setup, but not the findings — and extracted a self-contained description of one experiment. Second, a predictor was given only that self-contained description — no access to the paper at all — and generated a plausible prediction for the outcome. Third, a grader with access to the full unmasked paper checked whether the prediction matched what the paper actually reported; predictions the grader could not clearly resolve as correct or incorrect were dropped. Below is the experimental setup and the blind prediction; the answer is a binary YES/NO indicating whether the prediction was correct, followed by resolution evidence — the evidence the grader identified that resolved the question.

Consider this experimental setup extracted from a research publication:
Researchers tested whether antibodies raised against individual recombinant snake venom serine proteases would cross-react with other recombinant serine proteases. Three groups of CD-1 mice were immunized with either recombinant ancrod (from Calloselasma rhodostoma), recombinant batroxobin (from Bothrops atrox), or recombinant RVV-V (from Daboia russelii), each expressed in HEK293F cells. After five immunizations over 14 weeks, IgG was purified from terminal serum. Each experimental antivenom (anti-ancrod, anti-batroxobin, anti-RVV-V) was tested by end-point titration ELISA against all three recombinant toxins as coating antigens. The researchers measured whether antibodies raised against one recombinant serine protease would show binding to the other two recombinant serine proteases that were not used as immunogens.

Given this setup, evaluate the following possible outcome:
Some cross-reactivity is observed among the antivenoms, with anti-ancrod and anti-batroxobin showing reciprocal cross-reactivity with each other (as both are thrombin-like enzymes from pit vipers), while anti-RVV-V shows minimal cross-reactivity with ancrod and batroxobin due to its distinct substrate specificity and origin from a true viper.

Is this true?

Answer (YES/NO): NO